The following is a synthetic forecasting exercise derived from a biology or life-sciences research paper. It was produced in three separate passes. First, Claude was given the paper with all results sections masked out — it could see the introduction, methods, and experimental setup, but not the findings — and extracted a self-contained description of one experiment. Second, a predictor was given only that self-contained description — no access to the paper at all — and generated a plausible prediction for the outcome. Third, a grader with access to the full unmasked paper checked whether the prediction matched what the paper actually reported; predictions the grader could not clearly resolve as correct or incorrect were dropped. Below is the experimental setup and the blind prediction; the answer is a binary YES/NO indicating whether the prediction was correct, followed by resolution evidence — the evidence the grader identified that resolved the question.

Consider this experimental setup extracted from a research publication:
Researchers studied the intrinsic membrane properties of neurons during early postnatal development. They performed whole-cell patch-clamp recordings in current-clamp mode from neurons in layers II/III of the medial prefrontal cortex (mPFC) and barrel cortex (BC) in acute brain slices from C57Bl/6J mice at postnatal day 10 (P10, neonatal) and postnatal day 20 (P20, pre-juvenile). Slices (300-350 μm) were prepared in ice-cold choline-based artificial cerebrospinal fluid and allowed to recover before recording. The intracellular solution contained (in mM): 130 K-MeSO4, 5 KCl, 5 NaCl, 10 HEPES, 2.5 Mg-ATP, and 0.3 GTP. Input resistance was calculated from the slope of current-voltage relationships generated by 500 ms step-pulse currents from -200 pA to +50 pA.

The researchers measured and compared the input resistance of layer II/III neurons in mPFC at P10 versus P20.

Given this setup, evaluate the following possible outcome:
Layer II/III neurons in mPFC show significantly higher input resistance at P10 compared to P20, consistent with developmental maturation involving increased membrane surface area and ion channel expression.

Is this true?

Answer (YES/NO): NO